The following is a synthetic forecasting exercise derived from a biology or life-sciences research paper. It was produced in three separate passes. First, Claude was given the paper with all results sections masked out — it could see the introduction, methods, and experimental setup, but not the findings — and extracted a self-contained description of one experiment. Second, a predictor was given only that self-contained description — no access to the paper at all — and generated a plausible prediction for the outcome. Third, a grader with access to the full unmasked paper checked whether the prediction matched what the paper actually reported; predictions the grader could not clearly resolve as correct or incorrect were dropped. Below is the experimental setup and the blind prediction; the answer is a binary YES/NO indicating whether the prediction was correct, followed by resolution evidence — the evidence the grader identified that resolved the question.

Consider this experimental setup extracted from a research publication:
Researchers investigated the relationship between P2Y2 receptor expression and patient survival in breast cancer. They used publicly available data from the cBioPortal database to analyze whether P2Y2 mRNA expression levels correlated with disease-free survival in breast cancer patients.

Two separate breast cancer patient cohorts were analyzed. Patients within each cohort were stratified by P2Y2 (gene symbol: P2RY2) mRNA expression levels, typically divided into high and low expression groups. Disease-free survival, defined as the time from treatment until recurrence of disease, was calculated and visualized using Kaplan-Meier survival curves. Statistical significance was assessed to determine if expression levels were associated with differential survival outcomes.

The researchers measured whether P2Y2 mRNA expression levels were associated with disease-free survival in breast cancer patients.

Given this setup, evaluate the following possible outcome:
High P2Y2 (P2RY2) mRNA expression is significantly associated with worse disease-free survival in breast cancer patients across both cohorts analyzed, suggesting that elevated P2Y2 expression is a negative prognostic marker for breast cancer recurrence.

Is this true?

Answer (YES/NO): NO